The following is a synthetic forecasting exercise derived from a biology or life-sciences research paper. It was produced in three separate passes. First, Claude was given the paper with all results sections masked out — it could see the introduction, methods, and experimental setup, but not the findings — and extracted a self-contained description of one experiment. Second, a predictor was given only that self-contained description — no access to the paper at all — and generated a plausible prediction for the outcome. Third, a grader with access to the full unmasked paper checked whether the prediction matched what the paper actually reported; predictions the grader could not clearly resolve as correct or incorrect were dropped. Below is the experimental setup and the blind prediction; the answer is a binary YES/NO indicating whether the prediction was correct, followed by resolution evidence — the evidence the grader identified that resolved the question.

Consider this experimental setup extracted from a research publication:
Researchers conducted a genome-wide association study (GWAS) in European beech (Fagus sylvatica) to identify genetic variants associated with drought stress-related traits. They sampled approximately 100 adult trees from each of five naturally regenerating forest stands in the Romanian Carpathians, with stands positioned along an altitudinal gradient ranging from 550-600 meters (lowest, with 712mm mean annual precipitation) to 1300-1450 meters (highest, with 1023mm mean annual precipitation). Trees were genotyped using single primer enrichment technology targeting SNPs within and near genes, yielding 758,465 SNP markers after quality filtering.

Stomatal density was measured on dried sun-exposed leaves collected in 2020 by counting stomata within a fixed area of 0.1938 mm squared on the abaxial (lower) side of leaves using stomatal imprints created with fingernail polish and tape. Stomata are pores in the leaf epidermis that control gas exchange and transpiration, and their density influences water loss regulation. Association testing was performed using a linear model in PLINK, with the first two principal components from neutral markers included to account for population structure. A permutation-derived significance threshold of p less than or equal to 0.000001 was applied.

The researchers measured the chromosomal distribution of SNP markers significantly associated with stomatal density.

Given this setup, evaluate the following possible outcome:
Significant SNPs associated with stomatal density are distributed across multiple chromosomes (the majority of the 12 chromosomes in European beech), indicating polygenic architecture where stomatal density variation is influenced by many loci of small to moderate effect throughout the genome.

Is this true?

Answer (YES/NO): NO